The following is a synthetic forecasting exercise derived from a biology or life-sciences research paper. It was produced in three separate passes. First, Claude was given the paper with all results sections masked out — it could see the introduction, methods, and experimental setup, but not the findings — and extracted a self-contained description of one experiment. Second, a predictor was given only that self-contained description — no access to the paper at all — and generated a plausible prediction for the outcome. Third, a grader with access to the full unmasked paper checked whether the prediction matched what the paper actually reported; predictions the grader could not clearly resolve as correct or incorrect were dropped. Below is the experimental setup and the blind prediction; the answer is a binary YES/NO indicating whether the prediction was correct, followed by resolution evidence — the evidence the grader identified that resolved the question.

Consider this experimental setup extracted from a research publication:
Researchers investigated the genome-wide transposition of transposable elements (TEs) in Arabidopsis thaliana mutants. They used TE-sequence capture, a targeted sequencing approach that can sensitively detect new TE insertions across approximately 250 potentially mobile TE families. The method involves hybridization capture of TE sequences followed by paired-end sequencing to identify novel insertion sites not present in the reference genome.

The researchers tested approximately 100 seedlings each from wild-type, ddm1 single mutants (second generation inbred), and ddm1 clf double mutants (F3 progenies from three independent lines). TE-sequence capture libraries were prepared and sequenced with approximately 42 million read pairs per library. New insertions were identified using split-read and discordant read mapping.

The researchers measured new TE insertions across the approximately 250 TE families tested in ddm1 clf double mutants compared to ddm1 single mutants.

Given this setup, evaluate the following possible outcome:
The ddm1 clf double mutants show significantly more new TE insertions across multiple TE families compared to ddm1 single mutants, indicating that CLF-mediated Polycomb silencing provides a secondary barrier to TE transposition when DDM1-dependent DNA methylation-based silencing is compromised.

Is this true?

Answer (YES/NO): NO